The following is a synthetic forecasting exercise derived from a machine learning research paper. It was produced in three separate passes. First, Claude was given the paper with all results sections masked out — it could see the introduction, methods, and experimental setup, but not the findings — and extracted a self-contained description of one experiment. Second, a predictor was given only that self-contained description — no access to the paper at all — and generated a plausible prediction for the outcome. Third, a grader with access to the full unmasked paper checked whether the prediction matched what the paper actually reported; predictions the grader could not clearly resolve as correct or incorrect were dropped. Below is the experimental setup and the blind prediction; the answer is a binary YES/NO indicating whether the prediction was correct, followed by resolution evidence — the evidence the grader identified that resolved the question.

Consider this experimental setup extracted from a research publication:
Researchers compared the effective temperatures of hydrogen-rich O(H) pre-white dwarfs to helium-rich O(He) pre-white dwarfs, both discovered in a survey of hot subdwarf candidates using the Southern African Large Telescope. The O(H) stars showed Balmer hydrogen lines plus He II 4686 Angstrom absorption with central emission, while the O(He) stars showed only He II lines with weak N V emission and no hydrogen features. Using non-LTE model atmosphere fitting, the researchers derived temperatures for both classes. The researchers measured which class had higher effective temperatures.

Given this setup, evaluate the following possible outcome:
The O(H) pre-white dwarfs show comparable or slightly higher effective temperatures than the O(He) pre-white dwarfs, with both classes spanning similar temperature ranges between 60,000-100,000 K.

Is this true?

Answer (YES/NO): NO